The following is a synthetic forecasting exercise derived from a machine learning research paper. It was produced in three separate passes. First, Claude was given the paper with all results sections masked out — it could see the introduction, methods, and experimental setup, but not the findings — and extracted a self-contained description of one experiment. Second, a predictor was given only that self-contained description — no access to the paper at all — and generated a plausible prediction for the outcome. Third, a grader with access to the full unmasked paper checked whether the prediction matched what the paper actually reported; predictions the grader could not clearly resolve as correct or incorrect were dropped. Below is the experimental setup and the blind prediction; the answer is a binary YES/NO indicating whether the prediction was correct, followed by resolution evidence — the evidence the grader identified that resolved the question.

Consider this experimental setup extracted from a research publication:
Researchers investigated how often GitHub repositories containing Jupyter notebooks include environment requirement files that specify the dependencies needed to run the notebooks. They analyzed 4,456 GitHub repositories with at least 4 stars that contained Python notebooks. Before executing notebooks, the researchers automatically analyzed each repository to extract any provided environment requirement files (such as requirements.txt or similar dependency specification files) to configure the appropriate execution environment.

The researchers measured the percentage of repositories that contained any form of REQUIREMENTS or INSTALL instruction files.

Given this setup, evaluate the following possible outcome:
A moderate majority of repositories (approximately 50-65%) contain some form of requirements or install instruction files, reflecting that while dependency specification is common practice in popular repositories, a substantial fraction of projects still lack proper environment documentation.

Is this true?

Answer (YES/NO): NO